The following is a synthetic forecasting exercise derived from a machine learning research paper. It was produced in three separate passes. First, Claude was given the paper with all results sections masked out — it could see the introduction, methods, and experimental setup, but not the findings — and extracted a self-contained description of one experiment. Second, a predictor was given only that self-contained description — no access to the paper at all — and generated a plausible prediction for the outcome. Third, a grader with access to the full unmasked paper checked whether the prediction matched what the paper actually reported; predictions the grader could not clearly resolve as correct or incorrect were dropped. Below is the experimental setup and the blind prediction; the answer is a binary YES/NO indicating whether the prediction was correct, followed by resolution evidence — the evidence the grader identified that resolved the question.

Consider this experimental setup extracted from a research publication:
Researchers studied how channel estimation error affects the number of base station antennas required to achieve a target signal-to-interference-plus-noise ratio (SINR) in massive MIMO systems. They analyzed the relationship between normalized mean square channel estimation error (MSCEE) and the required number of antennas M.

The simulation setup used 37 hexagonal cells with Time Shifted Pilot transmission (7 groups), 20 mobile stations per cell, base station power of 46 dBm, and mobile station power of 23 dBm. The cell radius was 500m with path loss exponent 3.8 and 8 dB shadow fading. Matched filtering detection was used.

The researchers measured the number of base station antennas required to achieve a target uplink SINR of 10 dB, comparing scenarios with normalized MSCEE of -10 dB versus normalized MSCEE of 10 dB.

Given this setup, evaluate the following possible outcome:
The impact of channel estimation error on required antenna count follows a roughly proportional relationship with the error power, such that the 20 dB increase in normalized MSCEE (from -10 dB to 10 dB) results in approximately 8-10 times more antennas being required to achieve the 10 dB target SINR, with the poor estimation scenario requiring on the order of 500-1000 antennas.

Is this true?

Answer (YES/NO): NO